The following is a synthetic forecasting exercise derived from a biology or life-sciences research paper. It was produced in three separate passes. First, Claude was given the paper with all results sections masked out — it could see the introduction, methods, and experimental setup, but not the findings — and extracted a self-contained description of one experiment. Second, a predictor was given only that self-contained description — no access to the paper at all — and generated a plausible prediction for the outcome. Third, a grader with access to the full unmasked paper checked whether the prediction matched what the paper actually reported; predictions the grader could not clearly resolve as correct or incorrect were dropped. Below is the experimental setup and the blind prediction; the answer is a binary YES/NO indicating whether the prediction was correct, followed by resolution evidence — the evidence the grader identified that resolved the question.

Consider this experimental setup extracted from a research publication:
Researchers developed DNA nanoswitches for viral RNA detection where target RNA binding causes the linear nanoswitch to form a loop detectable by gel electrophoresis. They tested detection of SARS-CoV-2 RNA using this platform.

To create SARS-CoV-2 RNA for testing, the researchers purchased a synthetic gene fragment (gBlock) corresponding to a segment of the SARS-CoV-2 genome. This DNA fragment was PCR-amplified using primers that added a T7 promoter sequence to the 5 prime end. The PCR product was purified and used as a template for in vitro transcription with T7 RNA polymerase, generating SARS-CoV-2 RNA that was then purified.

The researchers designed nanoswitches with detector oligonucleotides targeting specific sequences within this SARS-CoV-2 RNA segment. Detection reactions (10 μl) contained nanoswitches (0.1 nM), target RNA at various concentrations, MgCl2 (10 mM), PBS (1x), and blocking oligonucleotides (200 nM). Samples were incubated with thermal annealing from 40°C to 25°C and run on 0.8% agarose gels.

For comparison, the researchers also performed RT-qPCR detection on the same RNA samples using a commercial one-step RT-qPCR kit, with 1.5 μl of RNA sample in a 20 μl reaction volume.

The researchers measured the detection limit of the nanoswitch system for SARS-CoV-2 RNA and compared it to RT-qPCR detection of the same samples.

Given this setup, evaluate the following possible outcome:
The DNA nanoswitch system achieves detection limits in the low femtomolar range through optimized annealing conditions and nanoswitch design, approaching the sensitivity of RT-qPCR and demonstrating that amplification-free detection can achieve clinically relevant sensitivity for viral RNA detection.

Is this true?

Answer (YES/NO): NO